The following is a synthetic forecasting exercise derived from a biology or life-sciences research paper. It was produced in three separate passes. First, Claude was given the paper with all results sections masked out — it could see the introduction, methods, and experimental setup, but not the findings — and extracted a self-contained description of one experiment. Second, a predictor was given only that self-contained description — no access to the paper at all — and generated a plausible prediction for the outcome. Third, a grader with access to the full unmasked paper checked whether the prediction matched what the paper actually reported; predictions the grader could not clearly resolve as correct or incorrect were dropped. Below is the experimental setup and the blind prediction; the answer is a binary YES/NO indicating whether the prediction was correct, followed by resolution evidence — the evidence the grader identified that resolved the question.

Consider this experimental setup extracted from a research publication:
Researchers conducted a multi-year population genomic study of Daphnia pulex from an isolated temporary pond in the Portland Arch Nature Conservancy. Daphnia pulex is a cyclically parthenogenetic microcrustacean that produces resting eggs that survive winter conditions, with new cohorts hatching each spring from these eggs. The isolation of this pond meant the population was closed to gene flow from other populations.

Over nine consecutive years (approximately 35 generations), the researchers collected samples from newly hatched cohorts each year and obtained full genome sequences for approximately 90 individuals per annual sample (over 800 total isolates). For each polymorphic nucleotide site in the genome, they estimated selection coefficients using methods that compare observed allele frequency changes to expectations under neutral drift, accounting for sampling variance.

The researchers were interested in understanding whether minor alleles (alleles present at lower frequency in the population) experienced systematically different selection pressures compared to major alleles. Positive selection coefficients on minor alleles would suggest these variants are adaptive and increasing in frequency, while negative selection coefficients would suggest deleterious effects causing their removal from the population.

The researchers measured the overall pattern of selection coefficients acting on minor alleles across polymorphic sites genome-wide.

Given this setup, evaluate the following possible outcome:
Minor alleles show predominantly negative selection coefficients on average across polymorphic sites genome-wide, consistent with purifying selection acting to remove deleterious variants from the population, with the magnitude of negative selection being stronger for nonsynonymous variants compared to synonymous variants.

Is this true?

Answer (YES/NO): YES